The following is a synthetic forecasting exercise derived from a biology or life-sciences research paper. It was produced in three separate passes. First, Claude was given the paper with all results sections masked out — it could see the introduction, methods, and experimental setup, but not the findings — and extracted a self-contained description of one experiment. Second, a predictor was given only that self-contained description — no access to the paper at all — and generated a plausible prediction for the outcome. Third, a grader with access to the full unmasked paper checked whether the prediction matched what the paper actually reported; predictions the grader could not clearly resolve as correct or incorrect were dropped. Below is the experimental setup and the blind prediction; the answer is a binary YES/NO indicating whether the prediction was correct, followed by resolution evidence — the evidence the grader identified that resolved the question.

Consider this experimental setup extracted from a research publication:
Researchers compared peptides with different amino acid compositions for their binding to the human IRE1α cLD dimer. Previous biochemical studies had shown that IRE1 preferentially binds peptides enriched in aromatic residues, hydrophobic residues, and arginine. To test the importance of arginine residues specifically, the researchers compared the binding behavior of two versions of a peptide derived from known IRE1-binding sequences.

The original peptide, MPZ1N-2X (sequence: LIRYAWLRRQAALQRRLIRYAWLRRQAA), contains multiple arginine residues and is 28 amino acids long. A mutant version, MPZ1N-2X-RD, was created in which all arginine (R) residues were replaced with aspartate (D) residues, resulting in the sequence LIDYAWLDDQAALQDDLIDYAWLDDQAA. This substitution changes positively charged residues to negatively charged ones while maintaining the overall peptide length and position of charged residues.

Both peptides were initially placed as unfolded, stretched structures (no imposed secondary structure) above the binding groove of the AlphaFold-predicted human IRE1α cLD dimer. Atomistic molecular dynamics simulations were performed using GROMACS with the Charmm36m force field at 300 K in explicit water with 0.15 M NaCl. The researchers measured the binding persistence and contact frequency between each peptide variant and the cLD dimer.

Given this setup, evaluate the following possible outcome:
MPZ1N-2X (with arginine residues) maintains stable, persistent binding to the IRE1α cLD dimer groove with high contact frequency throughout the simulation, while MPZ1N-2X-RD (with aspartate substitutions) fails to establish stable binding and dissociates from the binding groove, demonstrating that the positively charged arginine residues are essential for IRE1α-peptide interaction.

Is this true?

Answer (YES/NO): NO